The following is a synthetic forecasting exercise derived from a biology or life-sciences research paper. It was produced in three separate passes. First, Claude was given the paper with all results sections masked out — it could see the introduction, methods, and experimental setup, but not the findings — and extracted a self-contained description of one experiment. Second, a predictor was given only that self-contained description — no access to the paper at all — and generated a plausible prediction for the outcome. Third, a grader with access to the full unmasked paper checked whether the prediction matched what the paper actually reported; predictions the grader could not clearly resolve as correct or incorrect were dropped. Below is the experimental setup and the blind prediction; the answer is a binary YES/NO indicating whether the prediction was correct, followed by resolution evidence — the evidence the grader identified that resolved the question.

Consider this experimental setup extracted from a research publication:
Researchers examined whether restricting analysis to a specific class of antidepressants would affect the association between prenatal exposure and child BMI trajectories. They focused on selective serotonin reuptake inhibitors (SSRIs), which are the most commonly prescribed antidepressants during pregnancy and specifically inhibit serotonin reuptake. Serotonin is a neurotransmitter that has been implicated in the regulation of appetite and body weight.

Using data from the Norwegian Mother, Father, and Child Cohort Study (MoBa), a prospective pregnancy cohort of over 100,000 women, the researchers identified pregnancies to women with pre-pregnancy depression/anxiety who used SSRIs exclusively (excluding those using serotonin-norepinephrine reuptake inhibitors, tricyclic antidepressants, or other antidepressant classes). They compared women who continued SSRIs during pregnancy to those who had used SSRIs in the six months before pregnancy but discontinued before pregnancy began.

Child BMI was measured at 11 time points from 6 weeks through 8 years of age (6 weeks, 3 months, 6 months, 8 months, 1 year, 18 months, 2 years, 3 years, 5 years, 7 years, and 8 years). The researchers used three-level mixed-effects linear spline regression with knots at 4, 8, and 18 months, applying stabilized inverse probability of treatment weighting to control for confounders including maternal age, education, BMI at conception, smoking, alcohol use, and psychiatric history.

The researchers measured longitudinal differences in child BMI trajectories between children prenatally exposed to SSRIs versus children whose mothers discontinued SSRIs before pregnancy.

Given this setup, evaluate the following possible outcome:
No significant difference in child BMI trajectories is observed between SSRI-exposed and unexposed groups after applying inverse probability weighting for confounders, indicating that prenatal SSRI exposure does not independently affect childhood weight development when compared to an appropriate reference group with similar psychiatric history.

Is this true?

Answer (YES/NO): NO